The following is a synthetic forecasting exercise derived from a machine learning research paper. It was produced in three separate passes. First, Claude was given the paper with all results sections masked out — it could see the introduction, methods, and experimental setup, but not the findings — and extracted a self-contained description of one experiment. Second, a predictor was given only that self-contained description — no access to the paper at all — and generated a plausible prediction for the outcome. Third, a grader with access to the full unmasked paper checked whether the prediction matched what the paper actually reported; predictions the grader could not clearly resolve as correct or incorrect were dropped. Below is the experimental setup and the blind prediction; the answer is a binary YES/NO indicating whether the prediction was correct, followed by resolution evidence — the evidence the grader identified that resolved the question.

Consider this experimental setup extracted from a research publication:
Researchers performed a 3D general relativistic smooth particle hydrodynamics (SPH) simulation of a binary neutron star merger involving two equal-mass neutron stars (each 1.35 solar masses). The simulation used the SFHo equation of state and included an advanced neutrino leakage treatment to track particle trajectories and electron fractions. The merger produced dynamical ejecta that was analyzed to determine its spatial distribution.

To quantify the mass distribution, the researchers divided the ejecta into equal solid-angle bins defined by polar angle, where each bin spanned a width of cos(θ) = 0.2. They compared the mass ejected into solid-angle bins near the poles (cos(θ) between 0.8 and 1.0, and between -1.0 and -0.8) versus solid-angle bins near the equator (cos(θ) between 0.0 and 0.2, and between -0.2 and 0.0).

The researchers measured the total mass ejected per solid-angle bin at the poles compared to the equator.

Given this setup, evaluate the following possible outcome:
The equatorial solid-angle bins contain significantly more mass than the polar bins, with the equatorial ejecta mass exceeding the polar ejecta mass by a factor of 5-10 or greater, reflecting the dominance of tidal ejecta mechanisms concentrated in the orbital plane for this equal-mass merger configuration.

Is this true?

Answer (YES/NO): NO